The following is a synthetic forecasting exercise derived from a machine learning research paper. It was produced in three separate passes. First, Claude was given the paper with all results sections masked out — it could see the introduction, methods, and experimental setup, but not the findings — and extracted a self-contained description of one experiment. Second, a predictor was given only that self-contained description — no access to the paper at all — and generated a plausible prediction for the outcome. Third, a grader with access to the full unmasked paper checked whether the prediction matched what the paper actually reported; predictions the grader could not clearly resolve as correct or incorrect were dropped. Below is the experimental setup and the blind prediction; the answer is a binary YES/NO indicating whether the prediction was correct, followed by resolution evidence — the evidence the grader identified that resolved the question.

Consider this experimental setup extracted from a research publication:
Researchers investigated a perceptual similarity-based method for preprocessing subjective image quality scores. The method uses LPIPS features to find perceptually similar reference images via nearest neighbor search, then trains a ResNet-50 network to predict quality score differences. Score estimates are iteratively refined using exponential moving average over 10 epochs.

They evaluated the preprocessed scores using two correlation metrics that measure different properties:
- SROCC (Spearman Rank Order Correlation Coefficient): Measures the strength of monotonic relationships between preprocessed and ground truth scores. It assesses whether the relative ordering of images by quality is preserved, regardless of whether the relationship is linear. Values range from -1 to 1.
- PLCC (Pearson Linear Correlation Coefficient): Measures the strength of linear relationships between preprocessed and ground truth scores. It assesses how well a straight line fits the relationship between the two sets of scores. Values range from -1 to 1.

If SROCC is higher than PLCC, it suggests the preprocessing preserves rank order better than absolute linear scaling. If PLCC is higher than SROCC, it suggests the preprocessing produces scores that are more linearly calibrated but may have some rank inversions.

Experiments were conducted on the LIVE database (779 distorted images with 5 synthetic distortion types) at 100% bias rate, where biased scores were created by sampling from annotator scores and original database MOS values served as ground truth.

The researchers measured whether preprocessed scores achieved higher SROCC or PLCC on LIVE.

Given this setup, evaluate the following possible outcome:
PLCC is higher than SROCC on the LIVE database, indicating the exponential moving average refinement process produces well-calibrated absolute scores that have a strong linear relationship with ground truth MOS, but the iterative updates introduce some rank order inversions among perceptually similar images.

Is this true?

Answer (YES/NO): NO